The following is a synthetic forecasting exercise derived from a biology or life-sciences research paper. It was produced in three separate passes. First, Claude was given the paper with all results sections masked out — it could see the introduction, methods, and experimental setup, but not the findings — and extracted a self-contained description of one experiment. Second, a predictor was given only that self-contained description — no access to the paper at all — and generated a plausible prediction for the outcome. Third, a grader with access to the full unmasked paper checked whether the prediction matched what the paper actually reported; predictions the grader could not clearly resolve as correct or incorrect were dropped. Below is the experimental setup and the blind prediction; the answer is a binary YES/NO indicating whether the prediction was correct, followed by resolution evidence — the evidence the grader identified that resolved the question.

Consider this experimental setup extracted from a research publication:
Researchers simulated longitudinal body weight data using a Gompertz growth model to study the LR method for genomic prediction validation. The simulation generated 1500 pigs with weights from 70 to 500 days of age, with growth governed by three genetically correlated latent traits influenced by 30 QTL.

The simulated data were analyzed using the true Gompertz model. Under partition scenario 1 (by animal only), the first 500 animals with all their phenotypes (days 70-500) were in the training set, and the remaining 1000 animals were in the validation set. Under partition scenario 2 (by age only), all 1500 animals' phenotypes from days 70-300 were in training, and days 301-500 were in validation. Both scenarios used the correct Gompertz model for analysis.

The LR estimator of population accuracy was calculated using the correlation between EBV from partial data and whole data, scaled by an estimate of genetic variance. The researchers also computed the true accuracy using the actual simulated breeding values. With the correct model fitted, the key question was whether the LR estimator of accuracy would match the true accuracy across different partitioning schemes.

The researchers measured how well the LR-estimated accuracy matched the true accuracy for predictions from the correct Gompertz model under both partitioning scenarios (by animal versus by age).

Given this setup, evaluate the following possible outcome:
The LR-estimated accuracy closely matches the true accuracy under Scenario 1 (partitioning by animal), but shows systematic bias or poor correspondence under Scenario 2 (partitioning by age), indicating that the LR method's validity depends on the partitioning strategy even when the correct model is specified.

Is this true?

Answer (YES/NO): NO